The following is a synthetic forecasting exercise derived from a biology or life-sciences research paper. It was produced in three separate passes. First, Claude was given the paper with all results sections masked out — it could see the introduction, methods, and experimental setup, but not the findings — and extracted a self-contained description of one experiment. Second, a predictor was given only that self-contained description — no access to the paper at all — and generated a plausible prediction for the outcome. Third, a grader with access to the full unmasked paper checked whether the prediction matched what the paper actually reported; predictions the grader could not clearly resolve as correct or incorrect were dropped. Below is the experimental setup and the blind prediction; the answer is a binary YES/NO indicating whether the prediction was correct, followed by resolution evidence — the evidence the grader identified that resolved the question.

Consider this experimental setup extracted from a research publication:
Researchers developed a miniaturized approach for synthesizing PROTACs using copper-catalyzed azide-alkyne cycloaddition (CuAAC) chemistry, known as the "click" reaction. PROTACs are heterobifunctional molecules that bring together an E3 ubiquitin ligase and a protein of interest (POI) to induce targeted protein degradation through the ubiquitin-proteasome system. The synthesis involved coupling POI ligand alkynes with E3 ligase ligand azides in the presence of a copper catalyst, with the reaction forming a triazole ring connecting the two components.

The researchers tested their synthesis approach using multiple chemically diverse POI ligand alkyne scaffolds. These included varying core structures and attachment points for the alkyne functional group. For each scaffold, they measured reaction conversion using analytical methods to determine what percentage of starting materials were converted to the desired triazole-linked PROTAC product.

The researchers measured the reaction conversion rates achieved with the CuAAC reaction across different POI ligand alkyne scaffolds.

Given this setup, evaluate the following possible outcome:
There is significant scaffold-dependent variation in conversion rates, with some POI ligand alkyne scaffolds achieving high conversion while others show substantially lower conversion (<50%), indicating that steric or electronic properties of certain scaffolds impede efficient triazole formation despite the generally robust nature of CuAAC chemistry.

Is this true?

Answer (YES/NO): NO